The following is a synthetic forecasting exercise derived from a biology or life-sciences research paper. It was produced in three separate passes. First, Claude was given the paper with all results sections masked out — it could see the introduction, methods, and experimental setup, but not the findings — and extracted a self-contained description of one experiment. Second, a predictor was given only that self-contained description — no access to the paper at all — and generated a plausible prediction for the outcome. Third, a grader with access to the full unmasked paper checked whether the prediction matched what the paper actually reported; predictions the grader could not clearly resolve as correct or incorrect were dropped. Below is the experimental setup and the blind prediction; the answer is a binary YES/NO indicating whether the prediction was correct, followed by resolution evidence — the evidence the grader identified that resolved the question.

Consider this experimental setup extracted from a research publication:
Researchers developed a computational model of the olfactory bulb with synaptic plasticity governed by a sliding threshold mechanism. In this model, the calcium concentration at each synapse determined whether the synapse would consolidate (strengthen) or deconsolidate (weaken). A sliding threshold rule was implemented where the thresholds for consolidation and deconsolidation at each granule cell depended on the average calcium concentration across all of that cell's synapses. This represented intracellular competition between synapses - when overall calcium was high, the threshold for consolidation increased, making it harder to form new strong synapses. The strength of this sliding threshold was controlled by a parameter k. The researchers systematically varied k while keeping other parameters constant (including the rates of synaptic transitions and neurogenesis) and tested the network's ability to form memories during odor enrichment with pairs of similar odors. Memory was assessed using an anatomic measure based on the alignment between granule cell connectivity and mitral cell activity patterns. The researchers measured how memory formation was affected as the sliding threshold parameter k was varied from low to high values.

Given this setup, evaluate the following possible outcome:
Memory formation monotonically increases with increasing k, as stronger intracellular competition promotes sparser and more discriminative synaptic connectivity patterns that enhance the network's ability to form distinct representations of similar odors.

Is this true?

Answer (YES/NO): NO